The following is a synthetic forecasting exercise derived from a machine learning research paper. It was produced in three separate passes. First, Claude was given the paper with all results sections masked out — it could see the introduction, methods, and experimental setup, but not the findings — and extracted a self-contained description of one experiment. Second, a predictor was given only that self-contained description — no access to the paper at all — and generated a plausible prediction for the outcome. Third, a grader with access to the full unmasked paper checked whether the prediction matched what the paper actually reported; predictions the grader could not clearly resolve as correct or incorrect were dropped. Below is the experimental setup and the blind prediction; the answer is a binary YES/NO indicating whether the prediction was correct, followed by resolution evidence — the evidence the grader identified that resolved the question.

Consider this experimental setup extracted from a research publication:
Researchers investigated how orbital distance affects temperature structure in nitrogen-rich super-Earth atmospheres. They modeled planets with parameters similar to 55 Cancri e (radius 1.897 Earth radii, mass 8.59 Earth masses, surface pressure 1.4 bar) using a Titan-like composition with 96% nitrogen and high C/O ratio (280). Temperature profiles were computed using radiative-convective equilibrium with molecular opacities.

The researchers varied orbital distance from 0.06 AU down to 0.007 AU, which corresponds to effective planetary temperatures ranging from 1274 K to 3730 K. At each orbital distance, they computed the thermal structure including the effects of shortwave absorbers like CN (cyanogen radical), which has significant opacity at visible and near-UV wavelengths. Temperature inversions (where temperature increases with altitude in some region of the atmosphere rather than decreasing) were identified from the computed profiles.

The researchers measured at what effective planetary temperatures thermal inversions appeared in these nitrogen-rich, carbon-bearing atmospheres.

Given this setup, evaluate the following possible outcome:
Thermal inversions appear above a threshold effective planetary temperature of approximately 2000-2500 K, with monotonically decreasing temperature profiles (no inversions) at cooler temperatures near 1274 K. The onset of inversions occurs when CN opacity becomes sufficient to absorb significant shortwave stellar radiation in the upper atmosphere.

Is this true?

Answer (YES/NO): YES